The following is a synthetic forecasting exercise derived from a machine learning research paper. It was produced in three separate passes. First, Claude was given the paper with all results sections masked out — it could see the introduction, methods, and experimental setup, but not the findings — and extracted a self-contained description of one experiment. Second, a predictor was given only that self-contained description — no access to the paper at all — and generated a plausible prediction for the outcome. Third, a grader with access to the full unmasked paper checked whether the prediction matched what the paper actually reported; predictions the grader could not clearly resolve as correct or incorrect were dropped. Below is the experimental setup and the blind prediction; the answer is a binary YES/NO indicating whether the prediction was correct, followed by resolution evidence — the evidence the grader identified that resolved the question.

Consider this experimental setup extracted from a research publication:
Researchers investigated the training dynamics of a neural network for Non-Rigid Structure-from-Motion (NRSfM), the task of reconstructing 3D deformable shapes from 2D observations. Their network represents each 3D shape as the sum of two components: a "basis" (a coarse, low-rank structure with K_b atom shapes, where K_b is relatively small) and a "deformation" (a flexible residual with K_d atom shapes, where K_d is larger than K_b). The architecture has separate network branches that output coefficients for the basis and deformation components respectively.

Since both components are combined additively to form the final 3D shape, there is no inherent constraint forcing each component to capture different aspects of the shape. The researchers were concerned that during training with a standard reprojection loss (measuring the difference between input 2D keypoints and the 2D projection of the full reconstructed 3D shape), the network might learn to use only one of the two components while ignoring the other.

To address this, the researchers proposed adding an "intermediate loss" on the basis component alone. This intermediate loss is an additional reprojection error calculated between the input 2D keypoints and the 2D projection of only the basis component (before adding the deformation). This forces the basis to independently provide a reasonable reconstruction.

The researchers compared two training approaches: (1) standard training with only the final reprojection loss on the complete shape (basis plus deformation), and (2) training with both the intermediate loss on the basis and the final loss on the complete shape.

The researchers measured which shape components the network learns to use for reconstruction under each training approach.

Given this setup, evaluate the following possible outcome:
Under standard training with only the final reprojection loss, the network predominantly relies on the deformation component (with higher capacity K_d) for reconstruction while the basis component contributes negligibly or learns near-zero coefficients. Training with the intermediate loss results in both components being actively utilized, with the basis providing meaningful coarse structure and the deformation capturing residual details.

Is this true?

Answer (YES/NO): YES